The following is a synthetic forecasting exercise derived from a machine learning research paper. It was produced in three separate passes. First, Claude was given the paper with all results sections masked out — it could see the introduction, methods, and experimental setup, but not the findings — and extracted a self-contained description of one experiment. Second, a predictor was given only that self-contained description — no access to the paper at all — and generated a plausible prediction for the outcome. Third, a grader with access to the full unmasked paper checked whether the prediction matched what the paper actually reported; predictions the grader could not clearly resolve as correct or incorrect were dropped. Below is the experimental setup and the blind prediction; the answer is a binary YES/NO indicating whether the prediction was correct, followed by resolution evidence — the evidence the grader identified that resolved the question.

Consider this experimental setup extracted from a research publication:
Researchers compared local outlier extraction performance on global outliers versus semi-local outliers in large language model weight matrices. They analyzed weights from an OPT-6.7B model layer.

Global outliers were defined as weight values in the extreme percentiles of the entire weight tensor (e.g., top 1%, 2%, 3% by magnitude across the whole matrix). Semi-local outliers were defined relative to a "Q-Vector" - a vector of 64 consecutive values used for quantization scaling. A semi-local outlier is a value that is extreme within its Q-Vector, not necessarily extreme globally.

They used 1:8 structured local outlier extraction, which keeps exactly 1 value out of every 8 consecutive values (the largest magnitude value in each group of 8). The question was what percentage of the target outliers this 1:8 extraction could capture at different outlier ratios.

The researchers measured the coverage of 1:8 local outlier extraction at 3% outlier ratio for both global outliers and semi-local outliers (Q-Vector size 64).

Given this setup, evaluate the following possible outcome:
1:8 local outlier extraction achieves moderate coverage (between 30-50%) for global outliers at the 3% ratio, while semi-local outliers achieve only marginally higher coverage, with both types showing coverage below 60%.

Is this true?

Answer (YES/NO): NO